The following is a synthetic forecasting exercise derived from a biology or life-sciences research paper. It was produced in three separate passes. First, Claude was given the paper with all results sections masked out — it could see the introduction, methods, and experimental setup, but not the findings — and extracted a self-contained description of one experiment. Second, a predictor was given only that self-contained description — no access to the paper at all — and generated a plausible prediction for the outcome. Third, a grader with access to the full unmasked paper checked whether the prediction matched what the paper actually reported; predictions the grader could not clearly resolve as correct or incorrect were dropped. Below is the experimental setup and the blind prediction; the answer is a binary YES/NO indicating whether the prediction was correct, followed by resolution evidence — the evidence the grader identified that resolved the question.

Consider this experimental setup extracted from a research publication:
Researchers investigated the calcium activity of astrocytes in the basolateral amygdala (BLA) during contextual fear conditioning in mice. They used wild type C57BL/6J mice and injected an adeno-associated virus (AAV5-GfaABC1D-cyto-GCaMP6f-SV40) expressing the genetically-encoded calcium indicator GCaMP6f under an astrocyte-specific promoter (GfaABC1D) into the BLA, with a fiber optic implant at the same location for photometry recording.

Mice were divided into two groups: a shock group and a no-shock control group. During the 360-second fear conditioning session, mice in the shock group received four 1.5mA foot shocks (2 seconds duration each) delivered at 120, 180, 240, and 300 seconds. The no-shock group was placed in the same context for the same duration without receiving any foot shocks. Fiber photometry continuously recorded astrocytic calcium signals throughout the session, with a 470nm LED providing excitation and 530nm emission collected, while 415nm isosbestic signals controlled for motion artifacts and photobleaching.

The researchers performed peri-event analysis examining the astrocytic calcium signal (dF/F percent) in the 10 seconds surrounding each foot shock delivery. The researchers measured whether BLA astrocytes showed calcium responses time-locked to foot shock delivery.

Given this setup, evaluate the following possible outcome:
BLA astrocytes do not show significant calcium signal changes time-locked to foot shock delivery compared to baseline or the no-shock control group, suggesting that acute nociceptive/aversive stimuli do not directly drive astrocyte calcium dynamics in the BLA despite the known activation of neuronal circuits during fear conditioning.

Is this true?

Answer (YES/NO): NO